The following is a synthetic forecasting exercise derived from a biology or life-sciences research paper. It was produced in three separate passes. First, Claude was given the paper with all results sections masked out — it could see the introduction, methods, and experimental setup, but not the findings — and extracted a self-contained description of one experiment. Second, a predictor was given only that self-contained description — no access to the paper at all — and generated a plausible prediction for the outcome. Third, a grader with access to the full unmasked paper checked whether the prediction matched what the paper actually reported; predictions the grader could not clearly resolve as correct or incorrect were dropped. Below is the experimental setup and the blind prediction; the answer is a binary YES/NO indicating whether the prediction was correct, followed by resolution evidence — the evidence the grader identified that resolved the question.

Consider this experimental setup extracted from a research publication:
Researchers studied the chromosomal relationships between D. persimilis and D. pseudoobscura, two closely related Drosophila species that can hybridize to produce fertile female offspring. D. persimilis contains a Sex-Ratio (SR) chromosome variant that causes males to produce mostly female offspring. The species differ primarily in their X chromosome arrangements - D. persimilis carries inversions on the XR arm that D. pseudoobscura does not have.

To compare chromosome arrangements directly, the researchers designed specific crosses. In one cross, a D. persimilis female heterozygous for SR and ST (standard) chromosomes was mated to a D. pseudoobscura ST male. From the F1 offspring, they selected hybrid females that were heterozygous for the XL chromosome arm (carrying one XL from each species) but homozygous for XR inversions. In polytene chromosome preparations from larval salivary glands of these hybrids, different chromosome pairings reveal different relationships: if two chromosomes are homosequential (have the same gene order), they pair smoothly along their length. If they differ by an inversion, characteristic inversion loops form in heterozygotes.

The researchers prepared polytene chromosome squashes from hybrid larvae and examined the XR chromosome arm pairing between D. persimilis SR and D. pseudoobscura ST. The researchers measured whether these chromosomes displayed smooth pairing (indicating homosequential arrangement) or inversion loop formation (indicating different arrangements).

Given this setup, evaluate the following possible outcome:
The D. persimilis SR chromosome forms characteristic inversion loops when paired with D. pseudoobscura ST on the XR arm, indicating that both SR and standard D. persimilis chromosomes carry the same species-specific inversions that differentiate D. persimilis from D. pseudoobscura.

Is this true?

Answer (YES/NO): NO